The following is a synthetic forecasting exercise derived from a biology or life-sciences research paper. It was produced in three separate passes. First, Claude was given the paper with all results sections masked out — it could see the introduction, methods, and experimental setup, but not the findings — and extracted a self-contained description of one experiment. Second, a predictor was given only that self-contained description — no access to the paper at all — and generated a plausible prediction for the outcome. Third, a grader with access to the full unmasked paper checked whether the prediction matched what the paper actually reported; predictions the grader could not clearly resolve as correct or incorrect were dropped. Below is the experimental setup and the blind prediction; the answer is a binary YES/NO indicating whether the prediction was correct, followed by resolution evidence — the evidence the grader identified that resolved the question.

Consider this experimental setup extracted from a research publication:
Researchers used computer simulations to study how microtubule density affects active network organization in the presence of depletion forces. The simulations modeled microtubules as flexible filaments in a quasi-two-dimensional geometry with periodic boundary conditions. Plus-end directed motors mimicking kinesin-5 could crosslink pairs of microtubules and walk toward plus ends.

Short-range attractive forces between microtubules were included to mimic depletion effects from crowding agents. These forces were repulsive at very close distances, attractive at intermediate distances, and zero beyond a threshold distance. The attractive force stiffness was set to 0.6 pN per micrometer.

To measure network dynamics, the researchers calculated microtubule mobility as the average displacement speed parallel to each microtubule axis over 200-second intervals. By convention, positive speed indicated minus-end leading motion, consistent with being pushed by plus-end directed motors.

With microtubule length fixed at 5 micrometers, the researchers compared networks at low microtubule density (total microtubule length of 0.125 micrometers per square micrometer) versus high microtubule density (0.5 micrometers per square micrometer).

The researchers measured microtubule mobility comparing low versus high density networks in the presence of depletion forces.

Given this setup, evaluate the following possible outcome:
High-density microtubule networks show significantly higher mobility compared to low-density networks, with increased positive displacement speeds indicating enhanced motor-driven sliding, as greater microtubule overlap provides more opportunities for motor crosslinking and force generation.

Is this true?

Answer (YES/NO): YES